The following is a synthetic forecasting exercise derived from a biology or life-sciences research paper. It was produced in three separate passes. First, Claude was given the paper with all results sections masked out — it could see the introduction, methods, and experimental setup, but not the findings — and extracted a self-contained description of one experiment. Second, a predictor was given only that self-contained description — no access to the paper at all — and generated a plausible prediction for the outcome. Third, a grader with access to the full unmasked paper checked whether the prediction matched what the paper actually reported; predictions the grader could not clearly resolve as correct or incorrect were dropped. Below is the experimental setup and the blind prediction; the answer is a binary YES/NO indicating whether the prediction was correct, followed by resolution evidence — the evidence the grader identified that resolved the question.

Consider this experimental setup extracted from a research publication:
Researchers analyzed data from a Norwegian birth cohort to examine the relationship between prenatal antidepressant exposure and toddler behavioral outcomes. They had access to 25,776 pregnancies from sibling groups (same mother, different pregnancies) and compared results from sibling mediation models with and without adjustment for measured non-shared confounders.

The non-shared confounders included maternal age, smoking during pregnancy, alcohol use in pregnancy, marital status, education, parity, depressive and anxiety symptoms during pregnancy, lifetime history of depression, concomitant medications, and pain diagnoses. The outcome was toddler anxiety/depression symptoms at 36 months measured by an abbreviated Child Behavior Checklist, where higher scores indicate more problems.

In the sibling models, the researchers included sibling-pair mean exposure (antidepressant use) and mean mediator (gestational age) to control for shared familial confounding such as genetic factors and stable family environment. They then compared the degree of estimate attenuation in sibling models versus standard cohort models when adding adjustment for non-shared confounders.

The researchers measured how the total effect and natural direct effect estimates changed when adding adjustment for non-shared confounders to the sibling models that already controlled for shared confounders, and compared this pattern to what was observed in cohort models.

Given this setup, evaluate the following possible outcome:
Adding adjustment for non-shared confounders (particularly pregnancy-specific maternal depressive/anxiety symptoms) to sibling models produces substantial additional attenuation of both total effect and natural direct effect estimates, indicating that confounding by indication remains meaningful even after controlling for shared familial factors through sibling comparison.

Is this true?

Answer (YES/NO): NO